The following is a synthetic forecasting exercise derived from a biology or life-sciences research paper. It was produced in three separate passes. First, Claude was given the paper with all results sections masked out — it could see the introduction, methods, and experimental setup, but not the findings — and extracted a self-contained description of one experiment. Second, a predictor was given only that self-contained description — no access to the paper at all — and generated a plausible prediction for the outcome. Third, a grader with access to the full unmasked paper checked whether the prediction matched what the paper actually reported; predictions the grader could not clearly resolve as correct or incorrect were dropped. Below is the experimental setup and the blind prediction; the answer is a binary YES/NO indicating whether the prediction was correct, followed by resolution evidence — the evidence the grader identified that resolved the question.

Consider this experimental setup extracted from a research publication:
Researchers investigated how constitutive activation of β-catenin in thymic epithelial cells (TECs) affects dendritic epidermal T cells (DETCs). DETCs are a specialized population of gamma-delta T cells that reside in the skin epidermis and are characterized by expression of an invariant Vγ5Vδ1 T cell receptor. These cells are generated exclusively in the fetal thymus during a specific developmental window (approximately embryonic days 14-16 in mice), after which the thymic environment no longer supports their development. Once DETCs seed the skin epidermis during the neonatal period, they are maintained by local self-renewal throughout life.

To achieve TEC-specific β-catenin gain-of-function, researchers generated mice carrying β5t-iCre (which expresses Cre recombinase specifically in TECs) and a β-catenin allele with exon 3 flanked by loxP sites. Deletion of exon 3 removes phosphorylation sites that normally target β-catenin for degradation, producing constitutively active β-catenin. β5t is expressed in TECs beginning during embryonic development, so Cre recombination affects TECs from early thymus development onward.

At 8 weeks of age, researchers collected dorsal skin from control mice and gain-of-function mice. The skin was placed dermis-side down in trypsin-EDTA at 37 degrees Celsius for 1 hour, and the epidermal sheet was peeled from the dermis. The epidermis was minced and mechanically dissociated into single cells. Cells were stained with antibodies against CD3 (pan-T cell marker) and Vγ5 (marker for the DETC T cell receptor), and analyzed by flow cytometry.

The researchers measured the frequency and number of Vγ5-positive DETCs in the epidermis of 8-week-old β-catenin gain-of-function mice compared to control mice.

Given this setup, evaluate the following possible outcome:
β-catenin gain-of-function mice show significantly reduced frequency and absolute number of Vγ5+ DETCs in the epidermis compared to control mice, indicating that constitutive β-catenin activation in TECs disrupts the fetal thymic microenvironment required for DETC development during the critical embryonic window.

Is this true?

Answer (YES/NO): YES